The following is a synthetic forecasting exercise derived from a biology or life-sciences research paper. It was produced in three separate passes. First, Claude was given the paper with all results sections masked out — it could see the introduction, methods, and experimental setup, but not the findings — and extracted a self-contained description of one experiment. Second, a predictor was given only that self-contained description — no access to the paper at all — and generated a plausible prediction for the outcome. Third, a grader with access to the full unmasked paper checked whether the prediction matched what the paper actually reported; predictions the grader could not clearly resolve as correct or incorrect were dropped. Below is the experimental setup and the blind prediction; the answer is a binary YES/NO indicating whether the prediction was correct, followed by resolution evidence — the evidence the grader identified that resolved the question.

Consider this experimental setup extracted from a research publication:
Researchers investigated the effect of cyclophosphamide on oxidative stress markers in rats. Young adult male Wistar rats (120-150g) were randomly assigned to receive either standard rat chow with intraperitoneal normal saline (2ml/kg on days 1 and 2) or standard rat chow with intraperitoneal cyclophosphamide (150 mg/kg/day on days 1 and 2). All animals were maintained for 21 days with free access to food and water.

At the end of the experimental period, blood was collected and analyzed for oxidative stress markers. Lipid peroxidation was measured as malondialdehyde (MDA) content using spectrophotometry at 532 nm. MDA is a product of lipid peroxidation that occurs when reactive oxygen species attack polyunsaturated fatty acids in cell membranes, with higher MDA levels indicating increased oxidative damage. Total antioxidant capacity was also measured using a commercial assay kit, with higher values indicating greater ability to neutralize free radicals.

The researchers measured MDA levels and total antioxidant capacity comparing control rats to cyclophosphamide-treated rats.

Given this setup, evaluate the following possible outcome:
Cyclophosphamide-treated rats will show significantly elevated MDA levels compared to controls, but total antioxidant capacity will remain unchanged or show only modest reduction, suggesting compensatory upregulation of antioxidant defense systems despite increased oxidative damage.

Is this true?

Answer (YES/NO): NO